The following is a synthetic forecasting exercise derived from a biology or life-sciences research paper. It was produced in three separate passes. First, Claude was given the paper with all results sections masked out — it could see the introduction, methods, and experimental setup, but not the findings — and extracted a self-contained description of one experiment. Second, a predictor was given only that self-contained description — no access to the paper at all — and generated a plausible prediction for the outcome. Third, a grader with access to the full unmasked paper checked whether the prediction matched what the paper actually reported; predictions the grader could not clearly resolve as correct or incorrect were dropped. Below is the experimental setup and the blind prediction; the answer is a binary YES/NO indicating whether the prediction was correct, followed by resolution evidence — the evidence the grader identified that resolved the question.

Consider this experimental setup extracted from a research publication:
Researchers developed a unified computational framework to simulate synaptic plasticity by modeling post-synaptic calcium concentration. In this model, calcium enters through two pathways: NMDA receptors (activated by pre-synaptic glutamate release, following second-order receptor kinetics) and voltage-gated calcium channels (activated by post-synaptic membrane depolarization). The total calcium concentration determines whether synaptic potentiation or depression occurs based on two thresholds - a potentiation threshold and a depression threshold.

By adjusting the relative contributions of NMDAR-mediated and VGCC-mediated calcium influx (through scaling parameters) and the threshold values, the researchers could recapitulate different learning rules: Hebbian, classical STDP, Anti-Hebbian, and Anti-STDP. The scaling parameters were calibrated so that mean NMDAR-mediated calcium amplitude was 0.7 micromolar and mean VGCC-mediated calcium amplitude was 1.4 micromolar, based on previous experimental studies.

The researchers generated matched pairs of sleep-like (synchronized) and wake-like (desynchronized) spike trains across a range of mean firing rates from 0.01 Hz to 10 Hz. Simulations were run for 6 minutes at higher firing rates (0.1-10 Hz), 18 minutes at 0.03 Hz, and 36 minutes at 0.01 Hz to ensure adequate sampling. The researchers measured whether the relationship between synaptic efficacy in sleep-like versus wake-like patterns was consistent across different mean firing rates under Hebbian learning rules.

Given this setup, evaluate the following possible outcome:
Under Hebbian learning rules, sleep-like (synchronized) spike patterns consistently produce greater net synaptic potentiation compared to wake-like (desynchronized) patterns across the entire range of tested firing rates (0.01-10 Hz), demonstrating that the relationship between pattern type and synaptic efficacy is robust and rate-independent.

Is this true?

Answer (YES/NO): NO